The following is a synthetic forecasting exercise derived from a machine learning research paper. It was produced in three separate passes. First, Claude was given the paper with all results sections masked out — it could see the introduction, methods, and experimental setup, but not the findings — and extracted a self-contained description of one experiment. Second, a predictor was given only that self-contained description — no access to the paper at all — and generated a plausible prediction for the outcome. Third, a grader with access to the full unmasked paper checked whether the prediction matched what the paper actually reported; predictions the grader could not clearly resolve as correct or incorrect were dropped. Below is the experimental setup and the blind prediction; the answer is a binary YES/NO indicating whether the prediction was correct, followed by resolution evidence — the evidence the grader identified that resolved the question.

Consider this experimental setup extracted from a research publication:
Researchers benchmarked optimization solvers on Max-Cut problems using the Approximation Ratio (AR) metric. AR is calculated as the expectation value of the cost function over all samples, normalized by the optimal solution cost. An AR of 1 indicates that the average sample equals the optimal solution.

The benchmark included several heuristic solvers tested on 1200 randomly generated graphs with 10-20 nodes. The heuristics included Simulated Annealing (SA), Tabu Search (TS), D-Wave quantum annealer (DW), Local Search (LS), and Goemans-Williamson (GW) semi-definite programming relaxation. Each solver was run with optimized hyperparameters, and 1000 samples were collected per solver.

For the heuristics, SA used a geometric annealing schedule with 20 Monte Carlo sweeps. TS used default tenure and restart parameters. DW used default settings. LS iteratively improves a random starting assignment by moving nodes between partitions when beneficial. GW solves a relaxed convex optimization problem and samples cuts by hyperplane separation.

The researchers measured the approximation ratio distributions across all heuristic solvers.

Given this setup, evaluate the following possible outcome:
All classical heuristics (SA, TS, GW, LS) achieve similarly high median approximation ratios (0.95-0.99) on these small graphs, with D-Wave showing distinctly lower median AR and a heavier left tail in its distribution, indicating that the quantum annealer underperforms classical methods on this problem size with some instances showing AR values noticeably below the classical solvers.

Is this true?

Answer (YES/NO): NO